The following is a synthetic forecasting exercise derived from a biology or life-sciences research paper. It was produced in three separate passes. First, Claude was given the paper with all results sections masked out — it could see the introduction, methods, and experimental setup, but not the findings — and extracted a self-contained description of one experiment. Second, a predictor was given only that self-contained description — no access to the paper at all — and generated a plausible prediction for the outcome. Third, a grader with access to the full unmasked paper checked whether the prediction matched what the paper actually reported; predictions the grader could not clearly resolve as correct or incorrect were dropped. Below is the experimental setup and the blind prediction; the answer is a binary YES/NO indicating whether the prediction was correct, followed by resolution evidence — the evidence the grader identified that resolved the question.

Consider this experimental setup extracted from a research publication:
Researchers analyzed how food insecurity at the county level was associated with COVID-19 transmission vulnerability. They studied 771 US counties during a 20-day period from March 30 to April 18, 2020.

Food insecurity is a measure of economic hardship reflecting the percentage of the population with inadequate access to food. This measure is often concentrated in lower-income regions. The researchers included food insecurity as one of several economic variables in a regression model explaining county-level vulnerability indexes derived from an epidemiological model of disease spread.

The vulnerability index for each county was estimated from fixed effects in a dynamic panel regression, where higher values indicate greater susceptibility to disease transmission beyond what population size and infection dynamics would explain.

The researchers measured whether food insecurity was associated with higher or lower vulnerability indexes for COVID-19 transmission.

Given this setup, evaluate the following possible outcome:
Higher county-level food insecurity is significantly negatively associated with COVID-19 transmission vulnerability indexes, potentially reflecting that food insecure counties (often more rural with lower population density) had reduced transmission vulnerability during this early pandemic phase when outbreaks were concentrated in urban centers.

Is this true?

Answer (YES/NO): YES